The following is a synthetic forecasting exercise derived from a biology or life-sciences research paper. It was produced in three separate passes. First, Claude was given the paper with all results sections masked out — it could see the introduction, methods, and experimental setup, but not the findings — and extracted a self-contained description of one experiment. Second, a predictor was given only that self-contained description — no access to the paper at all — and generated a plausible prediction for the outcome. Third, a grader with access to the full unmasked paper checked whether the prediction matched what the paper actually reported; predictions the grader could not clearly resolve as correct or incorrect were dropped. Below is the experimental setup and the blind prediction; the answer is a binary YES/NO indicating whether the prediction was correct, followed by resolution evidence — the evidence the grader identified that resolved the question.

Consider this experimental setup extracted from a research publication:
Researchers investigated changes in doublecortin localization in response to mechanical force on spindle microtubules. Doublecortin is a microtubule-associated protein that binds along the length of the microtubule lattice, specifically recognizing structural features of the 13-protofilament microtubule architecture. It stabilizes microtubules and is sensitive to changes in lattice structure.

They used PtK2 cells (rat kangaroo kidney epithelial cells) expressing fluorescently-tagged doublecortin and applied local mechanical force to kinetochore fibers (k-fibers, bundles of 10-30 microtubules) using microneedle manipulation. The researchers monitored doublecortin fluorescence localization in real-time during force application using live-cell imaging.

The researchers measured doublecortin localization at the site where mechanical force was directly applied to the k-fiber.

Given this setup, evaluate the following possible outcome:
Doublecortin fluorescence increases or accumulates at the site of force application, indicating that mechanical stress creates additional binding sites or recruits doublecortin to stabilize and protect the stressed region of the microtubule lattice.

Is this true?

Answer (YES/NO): NO